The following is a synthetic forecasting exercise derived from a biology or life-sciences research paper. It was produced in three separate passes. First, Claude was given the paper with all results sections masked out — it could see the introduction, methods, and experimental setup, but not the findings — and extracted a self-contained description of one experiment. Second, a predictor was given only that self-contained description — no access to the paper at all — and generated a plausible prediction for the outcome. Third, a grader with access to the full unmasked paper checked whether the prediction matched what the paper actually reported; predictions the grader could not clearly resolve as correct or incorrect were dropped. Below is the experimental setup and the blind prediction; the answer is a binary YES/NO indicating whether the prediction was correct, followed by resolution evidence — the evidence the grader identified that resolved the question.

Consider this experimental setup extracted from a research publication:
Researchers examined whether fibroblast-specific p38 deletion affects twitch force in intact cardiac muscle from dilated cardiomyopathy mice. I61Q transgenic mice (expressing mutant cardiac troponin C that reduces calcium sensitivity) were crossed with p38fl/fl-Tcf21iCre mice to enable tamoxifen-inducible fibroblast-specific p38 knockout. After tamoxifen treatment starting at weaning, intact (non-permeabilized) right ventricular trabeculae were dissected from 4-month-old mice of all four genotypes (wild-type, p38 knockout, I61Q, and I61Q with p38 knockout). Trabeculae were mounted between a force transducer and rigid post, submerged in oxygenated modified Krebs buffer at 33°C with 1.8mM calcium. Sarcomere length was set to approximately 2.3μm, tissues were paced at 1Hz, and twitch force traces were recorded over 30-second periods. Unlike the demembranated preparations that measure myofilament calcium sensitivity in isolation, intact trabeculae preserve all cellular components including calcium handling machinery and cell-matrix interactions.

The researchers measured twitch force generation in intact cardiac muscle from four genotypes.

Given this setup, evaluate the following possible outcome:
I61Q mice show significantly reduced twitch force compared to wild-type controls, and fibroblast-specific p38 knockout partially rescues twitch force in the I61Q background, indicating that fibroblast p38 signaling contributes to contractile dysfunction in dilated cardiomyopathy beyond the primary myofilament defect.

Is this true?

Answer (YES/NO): YES